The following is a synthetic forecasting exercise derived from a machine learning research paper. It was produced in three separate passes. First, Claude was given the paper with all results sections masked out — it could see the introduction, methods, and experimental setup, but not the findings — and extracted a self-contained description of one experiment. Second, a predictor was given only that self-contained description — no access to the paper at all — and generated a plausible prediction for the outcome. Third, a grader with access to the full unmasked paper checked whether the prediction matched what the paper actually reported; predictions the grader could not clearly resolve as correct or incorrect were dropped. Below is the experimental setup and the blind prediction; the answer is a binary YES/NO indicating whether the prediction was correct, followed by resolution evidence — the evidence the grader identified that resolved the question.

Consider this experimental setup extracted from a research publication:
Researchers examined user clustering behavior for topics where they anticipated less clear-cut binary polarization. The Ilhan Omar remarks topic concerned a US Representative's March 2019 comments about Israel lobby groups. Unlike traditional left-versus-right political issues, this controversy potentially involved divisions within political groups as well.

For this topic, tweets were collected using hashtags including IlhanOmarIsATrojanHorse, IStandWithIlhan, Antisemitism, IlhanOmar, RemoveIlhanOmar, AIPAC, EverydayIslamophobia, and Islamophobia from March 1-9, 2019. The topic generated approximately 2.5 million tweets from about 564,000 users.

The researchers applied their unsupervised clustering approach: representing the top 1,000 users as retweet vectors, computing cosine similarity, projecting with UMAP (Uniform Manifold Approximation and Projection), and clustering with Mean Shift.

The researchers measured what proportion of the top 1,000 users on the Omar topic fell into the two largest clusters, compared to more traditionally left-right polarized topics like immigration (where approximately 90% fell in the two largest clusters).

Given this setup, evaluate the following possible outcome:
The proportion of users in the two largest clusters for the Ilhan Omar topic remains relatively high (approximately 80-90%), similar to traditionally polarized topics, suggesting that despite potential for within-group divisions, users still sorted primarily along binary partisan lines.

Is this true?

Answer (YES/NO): NO